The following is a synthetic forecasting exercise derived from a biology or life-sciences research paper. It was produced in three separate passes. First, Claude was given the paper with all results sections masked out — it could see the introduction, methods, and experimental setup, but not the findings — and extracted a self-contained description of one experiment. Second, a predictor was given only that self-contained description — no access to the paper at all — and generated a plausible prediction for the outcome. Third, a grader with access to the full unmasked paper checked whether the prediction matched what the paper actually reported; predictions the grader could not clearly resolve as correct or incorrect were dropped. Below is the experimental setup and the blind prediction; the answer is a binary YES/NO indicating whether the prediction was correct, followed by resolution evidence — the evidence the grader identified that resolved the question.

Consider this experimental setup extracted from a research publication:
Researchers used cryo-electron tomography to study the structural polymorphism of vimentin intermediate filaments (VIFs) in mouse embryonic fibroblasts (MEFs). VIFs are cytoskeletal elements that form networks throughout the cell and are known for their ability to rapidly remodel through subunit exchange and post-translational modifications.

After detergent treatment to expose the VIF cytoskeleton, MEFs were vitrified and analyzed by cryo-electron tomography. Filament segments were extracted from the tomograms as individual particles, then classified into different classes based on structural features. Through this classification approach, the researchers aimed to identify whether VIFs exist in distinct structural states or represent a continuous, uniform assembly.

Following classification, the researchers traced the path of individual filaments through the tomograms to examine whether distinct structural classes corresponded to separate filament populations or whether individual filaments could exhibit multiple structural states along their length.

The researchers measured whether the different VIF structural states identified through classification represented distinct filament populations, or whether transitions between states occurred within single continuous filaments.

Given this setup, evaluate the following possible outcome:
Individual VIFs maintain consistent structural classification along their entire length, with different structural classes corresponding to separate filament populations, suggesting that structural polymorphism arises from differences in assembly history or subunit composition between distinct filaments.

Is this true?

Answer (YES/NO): NO